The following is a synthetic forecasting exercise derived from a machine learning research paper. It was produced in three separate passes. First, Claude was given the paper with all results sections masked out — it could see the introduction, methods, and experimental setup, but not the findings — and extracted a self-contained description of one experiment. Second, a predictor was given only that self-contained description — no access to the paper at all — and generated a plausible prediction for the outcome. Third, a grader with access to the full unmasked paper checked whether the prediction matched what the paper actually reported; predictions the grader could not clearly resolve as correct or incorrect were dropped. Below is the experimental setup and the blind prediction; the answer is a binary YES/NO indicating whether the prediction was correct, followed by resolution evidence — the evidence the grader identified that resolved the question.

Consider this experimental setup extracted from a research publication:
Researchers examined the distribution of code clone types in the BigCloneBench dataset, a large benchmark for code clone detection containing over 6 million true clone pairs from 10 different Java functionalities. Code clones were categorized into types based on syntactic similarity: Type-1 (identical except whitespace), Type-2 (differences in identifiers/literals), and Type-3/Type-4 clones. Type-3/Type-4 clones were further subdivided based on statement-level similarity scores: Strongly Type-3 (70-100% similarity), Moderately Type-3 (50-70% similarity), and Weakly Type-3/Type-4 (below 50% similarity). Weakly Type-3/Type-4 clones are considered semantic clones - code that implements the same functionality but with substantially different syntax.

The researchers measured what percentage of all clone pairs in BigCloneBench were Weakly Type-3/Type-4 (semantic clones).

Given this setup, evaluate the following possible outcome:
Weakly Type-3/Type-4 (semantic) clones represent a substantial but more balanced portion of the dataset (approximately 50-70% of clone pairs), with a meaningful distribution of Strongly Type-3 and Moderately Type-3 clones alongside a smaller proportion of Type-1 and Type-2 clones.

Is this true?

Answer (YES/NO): NO